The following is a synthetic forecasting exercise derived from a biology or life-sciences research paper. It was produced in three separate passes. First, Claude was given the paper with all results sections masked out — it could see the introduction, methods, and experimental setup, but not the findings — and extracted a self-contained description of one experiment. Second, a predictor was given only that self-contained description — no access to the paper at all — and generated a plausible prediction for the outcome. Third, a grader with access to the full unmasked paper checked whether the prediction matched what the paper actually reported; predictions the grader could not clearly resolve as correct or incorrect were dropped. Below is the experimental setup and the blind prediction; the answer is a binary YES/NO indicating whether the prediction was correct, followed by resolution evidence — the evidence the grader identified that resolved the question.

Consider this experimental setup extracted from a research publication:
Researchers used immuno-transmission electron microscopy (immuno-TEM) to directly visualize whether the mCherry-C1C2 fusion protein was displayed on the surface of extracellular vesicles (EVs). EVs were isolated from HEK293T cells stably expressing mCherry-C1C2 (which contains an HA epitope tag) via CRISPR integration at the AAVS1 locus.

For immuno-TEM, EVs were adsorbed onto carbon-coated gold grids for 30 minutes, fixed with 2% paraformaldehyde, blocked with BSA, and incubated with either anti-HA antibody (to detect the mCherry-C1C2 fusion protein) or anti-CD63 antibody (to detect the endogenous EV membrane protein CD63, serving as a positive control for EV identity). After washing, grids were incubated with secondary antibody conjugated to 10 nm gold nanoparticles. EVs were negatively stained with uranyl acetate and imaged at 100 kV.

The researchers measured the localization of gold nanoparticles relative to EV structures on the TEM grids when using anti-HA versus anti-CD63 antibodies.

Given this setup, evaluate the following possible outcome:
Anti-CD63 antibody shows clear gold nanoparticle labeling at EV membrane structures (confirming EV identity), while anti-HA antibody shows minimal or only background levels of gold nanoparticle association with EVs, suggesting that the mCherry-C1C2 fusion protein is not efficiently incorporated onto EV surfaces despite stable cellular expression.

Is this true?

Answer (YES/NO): NO